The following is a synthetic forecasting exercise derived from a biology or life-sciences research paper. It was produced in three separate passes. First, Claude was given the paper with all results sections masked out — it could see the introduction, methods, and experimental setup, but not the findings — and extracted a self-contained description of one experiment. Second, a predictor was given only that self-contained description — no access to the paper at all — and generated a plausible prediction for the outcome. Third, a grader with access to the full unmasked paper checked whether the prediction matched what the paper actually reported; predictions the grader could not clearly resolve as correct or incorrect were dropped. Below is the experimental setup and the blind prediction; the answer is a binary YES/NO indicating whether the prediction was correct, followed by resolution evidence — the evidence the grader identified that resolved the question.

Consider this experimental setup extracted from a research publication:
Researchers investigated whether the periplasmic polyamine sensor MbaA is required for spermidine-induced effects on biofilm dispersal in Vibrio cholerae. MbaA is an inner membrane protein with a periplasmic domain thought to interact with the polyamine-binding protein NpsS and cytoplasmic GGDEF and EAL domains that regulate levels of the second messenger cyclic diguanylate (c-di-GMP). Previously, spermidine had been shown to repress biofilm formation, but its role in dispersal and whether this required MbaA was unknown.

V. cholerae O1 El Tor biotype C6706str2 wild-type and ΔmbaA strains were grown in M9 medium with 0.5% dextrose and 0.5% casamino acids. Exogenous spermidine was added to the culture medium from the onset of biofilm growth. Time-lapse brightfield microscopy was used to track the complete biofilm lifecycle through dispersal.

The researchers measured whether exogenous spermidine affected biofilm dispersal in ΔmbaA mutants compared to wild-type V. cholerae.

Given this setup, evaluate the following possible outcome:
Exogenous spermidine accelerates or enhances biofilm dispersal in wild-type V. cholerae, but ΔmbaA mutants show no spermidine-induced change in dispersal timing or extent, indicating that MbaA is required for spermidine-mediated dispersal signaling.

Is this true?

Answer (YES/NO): YES